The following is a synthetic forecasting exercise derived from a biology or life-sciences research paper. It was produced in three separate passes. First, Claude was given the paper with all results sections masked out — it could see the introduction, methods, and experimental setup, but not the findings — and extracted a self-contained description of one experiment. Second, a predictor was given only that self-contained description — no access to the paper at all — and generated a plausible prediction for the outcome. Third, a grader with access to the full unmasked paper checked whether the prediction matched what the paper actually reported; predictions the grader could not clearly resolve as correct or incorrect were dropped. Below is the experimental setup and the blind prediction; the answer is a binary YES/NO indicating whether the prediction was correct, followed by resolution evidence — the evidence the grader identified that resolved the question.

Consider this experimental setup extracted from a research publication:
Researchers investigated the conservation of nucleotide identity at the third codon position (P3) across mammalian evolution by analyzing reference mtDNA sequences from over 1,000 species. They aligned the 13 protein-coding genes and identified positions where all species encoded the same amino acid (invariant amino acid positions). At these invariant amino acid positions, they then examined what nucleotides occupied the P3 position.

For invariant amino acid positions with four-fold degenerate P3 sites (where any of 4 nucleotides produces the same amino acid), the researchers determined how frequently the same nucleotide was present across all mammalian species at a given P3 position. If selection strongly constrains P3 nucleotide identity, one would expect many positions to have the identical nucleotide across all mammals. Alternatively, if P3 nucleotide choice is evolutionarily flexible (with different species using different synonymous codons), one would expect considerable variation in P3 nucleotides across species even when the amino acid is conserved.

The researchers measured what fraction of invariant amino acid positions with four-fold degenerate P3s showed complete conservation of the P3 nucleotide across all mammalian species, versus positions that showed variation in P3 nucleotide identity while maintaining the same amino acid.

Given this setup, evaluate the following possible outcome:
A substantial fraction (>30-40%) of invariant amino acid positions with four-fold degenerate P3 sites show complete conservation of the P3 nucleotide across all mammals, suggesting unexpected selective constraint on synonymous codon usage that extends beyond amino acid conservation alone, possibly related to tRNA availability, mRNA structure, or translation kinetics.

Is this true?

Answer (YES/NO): NO